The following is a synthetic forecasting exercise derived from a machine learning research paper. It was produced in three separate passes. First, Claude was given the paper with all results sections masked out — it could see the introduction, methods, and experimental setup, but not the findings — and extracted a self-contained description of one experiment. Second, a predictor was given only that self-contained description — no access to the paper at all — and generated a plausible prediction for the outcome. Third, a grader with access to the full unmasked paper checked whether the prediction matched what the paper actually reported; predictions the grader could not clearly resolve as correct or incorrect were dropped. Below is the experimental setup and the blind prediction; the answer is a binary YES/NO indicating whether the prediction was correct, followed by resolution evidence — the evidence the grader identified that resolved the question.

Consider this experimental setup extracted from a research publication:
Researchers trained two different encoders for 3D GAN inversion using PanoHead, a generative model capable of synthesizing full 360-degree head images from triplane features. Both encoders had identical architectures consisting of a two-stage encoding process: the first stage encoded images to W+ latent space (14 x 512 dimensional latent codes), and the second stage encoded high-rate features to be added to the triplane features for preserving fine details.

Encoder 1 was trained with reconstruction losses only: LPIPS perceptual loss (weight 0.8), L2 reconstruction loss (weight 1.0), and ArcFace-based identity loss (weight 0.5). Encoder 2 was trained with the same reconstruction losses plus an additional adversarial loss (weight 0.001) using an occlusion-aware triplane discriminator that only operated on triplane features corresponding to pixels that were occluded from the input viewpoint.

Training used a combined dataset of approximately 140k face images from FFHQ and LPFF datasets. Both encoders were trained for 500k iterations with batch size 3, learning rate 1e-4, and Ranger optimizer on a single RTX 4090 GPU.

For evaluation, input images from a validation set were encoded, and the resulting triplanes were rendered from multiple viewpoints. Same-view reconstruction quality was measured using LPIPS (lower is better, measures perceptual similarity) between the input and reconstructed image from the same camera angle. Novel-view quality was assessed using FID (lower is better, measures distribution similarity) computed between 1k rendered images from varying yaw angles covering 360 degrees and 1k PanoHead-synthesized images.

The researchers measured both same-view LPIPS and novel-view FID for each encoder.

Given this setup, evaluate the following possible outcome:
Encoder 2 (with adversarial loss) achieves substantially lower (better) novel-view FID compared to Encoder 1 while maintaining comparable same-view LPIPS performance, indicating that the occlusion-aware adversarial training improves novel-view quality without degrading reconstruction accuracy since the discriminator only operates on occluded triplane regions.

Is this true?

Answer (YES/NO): NO